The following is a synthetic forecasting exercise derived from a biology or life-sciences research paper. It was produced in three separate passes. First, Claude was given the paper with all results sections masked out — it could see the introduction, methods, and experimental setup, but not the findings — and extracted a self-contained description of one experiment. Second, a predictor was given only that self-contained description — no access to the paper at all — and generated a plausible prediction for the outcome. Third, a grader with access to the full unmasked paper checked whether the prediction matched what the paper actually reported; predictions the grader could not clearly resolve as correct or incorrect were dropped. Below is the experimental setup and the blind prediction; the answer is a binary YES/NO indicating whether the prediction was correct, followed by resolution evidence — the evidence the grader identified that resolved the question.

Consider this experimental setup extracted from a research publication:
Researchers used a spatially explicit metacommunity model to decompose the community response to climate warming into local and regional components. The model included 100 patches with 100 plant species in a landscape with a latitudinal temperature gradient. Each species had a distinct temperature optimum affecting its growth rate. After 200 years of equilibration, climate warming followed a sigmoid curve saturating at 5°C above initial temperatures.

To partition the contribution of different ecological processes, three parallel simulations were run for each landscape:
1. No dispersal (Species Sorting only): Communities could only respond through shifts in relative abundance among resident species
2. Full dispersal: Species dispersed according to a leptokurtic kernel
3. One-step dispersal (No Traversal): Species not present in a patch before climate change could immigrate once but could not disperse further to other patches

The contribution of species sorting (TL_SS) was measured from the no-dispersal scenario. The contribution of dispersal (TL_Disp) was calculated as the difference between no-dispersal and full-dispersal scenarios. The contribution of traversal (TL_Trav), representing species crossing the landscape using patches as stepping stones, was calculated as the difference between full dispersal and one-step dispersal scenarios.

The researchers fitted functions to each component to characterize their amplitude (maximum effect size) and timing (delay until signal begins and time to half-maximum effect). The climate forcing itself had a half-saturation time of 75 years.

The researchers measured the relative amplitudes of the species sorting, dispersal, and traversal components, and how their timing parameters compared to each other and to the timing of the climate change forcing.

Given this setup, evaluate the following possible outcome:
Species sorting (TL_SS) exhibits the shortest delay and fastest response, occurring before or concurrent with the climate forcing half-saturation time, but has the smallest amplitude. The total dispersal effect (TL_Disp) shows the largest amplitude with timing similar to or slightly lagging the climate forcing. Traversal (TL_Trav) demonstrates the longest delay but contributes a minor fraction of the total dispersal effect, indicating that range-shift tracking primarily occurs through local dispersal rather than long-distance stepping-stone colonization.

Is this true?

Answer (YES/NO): NO